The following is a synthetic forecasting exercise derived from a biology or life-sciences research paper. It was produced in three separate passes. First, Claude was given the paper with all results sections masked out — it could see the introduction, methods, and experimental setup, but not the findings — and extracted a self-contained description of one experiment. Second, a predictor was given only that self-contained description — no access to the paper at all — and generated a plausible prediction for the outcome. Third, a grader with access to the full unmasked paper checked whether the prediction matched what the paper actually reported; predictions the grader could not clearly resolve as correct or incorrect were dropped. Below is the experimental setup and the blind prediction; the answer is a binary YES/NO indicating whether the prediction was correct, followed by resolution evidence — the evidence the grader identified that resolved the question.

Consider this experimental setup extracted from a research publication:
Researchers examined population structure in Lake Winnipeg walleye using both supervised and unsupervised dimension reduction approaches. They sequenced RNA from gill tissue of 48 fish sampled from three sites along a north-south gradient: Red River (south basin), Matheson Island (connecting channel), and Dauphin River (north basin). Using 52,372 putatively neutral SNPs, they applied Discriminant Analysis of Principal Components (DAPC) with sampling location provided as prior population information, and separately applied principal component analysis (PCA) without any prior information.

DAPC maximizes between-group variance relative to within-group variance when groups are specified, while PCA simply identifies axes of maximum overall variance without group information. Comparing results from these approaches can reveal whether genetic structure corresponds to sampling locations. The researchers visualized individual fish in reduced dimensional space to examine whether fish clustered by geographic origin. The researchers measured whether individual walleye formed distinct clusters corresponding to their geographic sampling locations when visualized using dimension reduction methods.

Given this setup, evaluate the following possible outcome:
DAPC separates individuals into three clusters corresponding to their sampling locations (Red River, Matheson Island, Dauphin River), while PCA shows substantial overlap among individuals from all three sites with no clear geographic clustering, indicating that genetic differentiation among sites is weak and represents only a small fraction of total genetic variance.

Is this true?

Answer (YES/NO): NO